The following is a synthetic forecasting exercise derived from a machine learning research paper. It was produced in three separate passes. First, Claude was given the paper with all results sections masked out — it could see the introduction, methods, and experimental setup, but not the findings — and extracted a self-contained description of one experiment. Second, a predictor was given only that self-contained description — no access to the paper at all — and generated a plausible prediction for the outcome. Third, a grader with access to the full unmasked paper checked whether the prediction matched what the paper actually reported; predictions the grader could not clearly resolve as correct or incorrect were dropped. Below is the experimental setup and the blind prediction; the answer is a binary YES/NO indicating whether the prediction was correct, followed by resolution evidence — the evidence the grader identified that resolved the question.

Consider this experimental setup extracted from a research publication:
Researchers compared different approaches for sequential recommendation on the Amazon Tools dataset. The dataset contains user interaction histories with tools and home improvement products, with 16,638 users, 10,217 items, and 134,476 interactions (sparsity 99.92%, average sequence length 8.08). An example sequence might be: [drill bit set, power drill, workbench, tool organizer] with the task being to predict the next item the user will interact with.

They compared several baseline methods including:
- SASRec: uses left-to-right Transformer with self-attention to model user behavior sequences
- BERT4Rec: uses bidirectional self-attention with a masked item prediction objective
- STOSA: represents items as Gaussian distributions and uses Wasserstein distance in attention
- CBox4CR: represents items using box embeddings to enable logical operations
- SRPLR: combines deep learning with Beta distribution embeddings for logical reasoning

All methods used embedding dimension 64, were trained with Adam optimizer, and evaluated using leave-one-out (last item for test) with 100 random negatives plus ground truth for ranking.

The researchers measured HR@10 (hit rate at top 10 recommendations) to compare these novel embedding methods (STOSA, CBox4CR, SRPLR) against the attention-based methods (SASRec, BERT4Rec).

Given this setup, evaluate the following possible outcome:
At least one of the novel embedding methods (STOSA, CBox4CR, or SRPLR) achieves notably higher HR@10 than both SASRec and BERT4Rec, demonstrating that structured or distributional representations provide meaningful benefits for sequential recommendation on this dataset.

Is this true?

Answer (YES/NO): NO